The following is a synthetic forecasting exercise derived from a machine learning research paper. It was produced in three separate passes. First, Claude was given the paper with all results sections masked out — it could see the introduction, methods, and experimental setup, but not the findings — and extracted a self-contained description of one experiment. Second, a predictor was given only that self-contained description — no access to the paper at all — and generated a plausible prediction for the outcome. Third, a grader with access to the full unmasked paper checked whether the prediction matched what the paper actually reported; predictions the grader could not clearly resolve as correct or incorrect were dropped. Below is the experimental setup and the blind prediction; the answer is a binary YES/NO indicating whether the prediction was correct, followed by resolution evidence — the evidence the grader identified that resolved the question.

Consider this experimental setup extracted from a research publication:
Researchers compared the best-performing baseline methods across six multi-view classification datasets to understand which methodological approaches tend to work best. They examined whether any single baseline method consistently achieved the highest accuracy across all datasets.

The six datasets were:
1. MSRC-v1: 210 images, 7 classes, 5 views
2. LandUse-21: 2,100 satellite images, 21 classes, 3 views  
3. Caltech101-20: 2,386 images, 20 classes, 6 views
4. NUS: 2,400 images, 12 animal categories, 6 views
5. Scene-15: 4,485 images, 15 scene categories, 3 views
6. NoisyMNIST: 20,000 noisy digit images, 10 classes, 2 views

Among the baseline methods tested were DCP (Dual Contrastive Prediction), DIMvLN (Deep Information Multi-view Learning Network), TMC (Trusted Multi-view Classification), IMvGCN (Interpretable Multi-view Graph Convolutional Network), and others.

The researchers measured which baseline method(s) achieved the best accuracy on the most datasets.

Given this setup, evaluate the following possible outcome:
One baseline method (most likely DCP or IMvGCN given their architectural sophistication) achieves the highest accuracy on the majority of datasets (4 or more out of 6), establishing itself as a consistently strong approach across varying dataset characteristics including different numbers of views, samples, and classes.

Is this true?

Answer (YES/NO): NO